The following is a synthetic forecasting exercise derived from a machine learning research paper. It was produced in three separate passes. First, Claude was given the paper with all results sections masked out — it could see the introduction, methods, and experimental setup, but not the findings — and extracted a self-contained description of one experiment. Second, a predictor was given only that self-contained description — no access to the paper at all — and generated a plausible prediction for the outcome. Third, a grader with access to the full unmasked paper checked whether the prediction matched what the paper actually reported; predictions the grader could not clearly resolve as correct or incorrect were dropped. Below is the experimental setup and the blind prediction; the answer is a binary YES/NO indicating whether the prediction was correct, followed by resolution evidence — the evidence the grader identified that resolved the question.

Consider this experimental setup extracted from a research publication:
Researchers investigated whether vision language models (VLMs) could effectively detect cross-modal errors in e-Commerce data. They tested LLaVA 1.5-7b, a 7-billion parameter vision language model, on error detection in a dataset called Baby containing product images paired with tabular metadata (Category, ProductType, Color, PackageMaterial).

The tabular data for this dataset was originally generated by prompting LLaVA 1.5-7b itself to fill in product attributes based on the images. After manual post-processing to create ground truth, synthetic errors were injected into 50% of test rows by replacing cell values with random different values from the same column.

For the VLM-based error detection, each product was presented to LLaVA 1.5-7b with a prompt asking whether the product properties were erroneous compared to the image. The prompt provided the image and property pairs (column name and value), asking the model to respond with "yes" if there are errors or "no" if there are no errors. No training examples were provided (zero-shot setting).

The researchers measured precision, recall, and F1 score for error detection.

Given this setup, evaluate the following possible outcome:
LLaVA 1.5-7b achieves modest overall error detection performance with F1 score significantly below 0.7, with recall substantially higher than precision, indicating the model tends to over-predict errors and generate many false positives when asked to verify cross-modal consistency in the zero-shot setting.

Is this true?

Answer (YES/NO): NO